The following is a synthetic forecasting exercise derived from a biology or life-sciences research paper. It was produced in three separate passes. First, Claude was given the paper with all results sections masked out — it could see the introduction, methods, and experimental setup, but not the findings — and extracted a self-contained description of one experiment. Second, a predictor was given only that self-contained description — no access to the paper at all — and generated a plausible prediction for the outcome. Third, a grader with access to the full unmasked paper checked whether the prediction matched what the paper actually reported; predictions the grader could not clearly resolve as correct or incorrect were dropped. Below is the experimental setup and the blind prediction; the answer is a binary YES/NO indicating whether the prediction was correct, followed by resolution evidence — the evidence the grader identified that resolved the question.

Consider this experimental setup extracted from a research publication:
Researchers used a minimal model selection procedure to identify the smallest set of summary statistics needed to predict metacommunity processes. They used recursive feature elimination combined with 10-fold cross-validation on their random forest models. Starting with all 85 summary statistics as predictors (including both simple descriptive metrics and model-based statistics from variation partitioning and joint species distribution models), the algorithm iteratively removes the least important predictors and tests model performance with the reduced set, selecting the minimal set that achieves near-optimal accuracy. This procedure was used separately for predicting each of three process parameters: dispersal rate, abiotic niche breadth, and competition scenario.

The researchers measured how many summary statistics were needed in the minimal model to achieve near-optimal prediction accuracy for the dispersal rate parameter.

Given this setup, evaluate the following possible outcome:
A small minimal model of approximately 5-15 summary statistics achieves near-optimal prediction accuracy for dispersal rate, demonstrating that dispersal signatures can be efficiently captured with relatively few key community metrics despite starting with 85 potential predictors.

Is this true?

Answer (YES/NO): NO